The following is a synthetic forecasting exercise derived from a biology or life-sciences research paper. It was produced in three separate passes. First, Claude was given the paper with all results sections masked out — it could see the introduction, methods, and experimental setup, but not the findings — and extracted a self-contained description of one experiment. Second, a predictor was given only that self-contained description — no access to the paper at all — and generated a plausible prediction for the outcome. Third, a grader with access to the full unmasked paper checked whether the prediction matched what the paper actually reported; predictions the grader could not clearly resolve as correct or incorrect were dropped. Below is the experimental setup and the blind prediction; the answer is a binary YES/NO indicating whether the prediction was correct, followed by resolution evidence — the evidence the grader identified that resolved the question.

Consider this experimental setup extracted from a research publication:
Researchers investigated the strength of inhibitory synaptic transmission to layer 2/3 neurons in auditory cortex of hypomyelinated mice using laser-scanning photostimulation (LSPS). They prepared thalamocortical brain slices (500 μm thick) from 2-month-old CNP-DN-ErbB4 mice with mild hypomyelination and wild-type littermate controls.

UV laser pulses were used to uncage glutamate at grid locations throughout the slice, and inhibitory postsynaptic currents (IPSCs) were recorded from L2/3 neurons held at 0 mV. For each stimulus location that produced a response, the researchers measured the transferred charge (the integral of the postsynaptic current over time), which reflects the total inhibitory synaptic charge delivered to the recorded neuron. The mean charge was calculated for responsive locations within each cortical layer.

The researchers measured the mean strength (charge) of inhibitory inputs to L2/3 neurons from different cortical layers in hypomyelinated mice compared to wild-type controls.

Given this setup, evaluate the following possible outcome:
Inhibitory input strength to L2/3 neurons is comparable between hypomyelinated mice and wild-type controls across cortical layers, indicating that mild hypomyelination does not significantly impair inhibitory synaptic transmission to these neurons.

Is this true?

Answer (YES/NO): NO